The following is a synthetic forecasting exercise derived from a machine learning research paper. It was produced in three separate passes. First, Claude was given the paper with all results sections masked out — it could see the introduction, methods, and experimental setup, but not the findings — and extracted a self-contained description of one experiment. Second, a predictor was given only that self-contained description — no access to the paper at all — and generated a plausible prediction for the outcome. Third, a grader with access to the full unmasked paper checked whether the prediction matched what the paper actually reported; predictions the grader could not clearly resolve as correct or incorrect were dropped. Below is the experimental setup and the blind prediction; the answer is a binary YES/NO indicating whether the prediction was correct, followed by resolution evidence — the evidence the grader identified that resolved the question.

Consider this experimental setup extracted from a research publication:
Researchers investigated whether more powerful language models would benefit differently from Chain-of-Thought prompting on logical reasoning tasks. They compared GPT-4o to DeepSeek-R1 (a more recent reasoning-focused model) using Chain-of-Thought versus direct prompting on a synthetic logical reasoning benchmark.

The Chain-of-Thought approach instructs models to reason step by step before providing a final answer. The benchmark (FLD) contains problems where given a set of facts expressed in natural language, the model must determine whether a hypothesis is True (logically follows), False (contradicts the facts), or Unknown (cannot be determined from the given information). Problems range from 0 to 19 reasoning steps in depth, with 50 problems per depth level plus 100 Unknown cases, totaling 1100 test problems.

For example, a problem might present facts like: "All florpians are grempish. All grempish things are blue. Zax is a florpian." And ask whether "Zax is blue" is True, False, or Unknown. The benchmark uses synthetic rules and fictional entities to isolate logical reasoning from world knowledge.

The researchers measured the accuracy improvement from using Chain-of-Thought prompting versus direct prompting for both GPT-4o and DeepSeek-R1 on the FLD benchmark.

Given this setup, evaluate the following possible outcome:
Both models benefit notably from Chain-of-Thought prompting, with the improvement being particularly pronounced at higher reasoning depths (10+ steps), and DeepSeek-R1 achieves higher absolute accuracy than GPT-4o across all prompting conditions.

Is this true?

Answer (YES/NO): NO